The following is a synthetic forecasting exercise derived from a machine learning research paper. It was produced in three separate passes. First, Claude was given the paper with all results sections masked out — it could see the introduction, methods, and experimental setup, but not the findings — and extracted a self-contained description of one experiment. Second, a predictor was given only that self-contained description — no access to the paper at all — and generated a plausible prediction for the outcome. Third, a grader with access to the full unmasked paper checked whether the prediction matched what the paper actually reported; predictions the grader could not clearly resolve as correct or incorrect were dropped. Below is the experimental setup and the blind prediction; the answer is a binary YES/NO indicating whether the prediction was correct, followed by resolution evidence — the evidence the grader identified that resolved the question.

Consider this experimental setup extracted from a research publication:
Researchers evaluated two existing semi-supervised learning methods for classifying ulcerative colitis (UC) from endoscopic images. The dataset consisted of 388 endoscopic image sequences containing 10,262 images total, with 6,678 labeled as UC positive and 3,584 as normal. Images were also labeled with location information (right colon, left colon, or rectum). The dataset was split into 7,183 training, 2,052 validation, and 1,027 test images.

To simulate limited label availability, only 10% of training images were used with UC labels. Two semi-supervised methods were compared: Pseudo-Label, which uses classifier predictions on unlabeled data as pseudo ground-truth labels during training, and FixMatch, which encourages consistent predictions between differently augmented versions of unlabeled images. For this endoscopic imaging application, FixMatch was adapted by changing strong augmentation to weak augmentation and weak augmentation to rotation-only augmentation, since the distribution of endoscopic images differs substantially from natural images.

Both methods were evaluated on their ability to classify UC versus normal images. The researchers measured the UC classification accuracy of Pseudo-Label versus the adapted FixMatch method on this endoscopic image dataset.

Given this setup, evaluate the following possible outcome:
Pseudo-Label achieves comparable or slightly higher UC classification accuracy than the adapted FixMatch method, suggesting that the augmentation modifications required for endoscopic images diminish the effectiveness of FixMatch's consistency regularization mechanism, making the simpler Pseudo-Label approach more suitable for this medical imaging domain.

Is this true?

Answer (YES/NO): YES